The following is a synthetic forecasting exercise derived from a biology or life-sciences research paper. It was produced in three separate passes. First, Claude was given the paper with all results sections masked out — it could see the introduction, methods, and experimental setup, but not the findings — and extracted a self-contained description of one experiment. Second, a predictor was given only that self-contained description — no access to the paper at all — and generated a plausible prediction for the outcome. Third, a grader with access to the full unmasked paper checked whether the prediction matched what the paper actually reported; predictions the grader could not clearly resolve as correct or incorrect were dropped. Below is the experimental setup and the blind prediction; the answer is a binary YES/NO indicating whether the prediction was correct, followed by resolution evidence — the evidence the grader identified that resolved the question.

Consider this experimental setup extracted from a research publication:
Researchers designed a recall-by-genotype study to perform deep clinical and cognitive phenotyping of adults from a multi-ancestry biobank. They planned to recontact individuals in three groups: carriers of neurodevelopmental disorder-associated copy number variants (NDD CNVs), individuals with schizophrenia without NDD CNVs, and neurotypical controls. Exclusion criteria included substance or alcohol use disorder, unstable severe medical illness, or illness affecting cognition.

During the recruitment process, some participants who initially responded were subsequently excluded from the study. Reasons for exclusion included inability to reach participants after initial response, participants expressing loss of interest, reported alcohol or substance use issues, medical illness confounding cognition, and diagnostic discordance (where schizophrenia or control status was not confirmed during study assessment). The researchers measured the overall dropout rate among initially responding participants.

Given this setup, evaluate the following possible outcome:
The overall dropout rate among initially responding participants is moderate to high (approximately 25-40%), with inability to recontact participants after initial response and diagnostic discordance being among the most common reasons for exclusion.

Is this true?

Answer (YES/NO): NO